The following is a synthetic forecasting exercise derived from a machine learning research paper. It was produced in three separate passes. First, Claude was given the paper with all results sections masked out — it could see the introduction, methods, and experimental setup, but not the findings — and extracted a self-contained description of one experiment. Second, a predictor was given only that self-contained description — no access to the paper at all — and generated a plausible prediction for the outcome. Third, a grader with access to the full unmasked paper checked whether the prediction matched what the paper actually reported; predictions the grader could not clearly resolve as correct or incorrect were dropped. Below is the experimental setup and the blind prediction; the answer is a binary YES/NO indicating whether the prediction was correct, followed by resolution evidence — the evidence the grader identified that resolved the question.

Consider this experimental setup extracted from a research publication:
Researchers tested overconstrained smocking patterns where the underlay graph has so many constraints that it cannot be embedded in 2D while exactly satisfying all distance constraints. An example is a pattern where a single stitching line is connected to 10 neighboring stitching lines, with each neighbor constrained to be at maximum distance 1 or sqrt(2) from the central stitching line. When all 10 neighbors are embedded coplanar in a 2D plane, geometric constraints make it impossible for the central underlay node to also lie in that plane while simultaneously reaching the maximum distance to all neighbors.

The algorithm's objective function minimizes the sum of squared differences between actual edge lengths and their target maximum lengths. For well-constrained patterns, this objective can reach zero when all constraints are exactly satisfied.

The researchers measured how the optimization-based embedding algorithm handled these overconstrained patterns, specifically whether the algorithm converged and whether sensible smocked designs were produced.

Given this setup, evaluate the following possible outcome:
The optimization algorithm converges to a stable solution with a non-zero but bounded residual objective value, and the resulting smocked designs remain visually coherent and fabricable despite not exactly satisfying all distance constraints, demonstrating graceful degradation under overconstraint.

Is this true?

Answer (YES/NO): YES